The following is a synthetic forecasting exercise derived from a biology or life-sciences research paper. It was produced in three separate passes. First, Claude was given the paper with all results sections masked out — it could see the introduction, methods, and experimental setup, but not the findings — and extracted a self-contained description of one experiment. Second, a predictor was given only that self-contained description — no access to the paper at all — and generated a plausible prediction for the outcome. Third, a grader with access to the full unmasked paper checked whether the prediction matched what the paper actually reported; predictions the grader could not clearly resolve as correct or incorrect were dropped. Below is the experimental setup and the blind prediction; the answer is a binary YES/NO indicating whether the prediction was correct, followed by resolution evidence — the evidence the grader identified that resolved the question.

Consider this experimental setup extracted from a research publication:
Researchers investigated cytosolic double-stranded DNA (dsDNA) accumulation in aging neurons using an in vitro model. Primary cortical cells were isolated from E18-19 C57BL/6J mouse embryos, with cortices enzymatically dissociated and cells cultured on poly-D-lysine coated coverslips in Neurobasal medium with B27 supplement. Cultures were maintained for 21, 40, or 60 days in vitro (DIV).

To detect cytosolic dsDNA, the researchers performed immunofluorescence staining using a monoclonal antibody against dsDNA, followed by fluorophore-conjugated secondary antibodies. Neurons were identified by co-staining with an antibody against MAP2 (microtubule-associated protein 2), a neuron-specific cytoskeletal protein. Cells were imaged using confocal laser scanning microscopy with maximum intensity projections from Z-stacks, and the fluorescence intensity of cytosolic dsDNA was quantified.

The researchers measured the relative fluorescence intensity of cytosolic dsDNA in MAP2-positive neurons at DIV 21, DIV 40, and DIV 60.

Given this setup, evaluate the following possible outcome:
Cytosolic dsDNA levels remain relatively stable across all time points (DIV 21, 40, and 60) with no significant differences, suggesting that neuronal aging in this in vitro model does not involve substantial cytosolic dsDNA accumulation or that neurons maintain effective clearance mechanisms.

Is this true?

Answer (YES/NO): NO